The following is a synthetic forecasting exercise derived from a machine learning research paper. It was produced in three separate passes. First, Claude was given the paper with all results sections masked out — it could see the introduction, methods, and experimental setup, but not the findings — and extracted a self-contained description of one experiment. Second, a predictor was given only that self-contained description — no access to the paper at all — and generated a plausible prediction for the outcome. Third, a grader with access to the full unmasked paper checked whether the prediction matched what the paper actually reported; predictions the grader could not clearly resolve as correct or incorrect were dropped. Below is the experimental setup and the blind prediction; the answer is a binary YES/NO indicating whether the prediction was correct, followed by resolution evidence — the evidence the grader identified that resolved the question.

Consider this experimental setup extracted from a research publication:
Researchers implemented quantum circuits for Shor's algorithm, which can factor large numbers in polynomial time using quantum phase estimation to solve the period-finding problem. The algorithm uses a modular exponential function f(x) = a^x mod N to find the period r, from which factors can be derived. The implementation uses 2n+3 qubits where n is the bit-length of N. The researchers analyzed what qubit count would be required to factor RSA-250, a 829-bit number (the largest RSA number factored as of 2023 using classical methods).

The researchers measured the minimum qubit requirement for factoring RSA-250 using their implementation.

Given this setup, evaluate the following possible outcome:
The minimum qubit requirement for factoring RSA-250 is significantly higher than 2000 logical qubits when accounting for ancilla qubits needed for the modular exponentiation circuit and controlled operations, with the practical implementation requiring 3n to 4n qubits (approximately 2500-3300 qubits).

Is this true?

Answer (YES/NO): NO